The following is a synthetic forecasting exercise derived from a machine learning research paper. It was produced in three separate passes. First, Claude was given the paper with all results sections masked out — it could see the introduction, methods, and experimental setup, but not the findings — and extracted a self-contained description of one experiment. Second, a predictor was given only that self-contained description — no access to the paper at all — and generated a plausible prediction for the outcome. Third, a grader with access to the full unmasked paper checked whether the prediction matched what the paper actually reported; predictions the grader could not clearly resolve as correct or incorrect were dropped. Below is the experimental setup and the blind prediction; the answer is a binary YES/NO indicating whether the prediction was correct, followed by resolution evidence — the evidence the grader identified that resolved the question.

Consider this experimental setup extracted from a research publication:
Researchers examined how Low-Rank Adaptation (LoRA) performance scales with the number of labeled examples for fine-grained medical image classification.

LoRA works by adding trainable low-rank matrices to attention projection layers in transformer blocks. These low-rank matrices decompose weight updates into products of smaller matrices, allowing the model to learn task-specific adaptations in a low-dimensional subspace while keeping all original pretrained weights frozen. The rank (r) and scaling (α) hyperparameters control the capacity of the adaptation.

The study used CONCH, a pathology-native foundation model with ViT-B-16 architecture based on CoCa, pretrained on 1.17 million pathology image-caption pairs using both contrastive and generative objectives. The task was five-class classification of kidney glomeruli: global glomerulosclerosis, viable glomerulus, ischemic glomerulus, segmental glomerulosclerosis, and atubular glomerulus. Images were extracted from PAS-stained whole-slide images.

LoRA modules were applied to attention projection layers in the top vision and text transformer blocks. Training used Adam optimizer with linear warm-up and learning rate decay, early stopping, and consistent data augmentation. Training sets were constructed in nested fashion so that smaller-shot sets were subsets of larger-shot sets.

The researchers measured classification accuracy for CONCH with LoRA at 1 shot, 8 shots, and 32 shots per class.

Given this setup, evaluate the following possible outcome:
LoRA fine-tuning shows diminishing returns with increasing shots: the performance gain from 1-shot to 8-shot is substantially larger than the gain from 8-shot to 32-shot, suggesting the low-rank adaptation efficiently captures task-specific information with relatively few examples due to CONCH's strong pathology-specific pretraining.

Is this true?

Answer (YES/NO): NO